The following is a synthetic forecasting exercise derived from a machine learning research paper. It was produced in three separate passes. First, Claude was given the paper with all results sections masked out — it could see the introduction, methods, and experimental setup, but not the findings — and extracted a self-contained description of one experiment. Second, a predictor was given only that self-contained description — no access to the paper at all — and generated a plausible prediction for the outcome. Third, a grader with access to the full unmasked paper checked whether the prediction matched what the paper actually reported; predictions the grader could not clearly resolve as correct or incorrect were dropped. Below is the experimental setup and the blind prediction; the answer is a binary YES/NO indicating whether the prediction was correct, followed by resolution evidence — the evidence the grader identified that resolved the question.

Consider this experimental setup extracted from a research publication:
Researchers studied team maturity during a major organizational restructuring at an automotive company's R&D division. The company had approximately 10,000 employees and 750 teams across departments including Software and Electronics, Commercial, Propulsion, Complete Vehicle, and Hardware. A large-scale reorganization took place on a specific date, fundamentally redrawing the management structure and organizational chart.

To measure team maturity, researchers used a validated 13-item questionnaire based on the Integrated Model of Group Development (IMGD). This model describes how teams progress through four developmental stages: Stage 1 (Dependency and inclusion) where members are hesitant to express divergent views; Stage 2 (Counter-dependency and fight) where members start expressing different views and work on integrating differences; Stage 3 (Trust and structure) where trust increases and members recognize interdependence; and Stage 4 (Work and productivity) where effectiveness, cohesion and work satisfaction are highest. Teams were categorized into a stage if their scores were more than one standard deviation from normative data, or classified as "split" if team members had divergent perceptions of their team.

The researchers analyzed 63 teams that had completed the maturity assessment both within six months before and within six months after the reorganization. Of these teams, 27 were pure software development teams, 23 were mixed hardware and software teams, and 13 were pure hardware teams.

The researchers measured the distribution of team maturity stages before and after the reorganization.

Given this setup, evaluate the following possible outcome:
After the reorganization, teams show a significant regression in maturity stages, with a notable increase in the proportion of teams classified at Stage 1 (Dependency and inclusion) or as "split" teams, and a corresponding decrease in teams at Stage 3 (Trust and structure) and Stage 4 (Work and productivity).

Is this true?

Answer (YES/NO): NO